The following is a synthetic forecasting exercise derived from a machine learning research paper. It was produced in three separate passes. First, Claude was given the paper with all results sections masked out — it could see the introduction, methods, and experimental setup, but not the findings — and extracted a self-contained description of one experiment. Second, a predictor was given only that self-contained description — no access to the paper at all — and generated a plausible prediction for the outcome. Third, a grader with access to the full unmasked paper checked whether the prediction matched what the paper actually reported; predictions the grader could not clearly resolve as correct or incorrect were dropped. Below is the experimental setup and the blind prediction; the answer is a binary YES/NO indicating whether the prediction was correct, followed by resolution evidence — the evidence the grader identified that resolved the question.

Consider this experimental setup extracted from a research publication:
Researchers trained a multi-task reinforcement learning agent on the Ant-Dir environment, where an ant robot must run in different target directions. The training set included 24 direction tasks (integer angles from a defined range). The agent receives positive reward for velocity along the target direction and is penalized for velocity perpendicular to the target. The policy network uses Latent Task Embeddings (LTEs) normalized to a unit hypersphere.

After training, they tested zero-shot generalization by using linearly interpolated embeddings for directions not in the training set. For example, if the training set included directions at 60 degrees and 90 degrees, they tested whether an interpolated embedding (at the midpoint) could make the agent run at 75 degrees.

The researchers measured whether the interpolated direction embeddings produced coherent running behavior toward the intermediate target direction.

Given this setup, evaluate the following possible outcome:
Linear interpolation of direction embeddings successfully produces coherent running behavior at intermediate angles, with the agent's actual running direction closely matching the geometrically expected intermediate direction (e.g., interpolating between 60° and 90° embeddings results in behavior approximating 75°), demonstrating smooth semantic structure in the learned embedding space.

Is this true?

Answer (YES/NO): YES